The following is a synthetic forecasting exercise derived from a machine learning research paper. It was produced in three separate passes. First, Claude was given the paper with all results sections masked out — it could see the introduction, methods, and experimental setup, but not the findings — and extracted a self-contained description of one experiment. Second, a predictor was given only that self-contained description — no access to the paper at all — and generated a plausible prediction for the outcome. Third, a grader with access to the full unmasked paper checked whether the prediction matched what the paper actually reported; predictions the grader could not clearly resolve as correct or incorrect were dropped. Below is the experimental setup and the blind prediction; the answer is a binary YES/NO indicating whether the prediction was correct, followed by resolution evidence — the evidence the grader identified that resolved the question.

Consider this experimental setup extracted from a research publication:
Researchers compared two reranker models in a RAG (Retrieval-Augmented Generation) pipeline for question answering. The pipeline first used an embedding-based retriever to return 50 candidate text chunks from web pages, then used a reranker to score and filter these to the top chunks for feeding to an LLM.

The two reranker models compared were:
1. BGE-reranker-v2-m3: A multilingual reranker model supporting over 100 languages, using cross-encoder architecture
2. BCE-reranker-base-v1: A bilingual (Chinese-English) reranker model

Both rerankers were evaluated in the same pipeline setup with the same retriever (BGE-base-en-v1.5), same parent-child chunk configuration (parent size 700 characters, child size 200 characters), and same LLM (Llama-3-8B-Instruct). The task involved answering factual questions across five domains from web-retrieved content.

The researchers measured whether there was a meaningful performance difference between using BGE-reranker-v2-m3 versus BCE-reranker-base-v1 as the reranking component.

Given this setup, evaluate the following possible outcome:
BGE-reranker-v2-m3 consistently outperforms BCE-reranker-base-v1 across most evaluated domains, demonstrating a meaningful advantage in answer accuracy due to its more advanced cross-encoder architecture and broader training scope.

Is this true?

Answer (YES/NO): NO